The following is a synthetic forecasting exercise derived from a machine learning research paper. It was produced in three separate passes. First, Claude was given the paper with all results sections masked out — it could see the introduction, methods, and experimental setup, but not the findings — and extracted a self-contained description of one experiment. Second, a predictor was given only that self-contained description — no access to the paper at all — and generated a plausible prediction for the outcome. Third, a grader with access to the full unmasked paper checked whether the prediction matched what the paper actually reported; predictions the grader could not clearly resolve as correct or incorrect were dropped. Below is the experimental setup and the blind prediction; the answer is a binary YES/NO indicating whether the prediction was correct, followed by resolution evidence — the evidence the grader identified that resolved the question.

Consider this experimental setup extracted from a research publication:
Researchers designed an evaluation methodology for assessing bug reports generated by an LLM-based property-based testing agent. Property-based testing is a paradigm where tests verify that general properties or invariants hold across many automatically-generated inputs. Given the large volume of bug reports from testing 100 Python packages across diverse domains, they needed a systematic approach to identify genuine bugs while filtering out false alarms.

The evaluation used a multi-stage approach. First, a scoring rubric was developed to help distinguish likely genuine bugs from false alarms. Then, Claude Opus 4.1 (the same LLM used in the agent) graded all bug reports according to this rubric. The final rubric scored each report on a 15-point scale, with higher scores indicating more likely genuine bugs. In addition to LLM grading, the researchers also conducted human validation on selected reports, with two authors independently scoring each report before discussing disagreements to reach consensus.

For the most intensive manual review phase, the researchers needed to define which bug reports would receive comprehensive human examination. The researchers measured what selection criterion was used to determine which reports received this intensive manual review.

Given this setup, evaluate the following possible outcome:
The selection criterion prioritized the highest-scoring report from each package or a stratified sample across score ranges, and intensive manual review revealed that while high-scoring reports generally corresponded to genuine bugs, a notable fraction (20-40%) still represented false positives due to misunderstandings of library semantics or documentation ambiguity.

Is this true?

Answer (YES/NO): NO